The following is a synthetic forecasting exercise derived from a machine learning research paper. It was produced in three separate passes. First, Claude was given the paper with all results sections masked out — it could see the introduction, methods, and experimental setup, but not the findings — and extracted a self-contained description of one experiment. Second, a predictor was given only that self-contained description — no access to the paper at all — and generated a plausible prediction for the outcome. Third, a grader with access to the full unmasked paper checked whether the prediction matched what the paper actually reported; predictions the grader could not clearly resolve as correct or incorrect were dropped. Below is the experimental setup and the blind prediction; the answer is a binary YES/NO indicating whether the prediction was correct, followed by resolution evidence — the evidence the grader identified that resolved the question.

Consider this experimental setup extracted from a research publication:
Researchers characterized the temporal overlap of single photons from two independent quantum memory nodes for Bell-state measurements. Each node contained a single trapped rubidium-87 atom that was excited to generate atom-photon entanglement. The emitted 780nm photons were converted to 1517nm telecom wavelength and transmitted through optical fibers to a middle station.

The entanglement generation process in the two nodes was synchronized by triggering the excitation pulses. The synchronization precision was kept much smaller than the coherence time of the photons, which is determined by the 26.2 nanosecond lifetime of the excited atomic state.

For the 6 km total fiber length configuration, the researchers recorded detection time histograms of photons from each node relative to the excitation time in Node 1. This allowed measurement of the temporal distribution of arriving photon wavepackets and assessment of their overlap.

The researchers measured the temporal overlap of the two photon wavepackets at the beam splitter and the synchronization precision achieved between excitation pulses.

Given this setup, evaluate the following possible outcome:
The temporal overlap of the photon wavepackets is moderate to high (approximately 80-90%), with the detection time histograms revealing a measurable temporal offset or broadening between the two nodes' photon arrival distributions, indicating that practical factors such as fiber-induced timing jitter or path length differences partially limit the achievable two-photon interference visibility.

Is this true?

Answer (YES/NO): NO